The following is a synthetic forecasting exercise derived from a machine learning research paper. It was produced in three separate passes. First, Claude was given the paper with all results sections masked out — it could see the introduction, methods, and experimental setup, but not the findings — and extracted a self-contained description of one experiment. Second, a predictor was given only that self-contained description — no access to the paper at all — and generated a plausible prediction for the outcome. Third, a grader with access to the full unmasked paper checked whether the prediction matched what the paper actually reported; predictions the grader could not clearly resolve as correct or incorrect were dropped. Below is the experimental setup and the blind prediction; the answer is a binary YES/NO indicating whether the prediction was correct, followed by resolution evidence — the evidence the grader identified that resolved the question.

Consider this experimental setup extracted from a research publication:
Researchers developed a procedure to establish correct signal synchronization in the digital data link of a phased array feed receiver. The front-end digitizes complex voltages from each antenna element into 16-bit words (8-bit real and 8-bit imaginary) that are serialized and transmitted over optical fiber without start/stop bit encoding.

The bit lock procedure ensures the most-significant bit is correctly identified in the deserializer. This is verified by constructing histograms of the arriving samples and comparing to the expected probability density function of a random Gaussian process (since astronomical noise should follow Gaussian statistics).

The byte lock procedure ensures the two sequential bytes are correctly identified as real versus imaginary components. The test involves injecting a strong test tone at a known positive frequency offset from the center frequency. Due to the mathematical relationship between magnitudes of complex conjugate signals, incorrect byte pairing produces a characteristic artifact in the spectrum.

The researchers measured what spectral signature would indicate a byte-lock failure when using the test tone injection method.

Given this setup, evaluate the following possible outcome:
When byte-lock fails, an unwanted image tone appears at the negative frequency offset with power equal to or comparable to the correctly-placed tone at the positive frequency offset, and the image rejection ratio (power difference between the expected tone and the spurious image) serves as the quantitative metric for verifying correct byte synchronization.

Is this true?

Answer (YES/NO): NO